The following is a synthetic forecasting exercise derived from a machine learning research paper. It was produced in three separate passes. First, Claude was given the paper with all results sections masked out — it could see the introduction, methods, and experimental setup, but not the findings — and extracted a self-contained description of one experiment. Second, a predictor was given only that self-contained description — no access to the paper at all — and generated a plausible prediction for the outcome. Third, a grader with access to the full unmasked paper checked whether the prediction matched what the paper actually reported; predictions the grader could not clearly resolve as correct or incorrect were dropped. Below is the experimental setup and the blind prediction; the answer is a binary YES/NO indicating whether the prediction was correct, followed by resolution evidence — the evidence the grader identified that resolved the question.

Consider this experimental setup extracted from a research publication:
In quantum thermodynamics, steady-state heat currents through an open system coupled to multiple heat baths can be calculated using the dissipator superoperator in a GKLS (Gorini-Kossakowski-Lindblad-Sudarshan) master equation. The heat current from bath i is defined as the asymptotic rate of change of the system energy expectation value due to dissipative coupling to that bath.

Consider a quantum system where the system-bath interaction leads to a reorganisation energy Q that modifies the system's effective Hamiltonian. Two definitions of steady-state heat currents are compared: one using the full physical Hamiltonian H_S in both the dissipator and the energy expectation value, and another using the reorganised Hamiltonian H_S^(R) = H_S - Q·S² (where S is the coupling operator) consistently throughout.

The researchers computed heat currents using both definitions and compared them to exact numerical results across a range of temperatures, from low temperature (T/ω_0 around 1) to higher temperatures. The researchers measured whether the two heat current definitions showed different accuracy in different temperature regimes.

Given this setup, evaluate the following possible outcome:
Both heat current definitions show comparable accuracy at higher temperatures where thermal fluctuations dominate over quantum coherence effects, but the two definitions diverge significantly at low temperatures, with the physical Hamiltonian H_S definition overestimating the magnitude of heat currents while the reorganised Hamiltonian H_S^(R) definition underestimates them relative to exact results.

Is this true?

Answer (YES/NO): NO